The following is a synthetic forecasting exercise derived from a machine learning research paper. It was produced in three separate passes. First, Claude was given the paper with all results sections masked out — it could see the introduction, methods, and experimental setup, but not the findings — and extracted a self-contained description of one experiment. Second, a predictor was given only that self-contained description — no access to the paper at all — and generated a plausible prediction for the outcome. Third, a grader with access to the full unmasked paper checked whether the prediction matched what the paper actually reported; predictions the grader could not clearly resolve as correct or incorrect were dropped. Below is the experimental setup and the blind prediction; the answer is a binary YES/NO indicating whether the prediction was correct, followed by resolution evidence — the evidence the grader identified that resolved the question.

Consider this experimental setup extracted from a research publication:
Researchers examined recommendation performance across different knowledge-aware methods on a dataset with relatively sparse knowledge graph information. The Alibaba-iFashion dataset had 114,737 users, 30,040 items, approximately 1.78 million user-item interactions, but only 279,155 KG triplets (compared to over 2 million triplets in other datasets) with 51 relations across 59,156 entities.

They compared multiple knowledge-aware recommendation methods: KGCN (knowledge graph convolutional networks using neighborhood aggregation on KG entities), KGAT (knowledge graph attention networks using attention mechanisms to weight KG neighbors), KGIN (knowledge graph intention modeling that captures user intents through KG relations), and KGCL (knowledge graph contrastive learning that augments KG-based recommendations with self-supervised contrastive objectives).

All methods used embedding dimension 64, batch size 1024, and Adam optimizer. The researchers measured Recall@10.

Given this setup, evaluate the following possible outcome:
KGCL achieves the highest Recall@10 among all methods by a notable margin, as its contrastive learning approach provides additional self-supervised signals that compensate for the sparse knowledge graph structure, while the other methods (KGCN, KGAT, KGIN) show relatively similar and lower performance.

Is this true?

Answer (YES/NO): NO